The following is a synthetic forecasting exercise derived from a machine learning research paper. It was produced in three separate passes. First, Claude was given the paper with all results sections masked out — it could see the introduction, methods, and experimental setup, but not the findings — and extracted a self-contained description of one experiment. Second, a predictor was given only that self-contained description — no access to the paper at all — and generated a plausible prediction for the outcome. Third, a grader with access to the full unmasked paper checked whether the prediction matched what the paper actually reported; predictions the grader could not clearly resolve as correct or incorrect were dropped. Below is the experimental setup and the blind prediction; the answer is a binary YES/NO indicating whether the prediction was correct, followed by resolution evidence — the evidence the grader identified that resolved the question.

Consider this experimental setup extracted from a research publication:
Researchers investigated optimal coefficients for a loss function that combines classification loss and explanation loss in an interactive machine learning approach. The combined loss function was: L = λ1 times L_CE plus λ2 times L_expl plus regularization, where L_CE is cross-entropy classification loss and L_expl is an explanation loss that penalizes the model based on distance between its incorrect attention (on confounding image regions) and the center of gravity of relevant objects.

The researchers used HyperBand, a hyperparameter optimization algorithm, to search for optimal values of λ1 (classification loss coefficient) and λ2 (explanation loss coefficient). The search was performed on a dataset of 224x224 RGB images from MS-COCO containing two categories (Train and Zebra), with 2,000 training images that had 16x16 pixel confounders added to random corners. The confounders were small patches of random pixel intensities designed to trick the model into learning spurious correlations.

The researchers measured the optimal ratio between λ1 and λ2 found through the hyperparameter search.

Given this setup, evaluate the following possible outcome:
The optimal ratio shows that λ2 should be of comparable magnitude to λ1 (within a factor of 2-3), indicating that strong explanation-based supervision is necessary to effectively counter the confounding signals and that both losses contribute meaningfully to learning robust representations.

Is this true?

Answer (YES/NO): NO